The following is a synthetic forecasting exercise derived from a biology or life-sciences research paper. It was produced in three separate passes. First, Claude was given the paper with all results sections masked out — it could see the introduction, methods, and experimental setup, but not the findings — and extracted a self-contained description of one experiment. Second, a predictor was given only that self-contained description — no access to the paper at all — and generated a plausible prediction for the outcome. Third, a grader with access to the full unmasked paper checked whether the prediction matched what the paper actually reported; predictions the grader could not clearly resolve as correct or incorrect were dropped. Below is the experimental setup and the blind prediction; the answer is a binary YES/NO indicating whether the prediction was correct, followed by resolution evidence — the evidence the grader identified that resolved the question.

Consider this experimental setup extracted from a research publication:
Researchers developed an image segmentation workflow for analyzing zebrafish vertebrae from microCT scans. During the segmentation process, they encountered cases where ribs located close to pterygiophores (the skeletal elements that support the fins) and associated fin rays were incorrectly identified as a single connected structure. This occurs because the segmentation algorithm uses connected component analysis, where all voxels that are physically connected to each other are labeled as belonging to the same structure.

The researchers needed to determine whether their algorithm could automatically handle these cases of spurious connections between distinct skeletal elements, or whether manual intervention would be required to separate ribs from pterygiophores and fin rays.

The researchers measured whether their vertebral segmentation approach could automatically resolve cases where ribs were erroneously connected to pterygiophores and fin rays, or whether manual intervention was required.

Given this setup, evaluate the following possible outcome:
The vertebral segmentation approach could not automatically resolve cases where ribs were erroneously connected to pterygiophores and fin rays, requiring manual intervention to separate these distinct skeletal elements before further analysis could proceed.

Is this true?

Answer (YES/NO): YES